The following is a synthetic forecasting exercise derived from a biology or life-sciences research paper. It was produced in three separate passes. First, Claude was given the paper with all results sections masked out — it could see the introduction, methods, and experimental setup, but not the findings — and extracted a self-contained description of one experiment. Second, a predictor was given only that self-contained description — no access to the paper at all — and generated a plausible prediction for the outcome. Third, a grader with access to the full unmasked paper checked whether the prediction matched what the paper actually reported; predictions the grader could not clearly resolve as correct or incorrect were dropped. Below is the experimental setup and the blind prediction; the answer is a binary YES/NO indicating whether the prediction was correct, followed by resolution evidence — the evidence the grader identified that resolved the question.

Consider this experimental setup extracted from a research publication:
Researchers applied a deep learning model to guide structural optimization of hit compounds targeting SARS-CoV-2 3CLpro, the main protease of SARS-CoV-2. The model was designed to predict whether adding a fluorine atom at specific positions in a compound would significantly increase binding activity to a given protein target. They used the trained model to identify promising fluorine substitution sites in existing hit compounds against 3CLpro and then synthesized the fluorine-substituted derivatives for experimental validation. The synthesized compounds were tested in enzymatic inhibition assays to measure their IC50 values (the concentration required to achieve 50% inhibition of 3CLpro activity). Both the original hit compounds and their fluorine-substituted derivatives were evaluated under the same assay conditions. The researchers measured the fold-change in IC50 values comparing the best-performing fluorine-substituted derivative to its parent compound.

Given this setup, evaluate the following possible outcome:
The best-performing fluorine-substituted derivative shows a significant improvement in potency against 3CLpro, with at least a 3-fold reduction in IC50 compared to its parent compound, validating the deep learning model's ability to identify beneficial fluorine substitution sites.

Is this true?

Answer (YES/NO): YES